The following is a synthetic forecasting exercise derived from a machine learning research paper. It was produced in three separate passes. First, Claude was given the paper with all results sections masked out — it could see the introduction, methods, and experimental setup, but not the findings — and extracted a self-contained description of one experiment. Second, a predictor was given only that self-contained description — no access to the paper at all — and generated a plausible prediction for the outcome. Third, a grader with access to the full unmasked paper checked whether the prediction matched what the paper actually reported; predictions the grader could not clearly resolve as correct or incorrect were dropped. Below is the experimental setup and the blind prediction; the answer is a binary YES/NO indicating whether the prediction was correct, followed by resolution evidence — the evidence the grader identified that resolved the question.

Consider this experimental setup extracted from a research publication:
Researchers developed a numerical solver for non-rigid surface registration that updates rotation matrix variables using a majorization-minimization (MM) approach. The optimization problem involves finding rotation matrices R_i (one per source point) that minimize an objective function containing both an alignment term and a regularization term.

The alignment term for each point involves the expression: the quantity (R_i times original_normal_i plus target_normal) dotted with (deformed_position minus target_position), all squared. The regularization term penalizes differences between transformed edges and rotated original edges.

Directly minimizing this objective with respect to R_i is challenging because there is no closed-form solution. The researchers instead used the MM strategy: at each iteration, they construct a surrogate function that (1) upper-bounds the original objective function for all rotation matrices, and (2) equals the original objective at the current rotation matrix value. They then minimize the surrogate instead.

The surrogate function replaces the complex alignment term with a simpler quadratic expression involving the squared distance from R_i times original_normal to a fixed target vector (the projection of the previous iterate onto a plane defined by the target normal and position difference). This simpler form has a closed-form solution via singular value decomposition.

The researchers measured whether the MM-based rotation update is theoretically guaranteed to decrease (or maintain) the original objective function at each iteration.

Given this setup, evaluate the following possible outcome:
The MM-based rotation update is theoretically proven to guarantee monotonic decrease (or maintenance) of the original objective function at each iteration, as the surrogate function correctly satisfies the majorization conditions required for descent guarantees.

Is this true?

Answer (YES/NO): YES